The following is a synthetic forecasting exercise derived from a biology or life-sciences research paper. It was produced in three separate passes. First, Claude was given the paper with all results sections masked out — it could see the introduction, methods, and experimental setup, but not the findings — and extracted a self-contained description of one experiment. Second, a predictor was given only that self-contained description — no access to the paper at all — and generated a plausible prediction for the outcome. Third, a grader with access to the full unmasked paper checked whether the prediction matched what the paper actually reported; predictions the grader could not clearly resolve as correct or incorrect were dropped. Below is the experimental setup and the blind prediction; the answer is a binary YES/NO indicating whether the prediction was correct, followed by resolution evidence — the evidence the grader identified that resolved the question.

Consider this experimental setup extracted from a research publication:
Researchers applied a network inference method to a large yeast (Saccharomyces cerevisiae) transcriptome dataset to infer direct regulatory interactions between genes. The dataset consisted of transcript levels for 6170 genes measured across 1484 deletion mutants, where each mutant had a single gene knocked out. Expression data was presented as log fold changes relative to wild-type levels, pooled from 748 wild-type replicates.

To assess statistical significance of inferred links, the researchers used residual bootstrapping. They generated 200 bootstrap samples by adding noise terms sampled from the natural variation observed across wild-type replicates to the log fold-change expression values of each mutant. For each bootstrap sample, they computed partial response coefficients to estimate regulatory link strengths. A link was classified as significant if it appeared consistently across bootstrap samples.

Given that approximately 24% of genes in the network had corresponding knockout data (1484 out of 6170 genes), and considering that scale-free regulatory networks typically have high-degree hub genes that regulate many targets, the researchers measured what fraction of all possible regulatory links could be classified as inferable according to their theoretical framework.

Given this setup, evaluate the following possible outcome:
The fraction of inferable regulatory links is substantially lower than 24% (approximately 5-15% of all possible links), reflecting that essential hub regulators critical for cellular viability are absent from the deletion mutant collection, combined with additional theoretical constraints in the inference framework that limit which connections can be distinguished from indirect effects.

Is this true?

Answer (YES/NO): YES